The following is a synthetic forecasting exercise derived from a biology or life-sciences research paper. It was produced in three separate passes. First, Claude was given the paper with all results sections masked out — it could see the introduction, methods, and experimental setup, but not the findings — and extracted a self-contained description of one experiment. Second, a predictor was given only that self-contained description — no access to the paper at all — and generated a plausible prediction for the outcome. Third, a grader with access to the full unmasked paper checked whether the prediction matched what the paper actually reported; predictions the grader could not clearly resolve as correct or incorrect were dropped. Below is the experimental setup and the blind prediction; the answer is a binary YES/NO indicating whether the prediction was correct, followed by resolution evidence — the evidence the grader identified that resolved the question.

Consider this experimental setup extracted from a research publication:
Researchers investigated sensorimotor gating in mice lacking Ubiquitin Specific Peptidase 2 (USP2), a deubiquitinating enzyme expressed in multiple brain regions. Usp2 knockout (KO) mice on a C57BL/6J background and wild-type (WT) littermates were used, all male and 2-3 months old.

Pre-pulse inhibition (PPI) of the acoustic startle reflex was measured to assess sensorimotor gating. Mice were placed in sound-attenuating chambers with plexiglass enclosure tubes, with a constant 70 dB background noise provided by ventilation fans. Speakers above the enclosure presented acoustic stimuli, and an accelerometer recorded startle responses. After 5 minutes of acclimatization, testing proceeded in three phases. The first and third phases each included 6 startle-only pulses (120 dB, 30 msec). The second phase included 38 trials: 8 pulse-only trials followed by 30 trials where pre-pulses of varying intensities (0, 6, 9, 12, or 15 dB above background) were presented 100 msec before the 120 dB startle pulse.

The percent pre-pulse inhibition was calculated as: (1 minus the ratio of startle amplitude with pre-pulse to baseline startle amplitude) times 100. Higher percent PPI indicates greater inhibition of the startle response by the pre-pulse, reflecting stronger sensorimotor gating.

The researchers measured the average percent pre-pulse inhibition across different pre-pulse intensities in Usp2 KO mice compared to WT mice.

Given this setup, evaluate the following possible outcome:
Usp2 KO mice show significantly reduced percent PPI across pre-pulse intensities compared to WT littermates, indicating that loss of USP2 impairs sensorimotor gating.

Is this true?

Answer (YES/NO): NO